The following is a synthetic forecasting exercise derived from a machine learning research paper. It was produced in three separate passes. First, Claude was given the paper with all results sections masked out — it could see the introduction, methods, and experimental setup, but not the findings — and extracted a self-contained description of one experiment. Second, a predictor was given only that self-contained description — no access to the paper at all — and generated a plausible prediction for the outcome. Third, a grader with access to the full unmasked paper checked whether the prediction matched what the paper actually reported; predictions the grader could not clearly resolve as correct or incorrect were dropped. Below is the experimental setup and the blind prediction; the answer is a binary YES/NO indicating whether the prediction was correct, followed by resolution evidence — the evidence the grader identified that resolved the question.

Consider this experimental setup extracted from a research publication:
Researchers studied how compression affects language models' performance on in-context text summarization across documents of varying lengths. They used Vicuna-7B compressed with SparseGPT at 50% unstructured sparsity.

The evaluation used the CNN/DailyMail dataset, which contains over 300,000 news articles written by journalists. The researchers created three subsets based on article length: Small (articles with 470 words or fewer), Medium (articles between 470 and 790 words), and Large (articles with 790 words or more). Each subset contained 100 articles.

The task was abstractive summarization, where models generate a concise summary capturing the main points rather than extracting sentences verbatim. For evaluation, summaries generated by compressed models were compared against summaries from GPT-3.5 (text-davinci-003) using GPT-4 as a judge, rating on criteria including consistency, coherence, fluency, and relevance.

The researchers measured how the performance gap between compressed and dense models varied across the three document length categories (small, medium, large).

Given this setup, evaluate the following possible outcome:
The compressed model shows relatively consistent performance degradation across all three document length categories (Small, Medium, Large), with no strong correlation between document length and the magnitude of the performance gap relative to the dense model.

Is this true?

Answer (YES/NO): NO